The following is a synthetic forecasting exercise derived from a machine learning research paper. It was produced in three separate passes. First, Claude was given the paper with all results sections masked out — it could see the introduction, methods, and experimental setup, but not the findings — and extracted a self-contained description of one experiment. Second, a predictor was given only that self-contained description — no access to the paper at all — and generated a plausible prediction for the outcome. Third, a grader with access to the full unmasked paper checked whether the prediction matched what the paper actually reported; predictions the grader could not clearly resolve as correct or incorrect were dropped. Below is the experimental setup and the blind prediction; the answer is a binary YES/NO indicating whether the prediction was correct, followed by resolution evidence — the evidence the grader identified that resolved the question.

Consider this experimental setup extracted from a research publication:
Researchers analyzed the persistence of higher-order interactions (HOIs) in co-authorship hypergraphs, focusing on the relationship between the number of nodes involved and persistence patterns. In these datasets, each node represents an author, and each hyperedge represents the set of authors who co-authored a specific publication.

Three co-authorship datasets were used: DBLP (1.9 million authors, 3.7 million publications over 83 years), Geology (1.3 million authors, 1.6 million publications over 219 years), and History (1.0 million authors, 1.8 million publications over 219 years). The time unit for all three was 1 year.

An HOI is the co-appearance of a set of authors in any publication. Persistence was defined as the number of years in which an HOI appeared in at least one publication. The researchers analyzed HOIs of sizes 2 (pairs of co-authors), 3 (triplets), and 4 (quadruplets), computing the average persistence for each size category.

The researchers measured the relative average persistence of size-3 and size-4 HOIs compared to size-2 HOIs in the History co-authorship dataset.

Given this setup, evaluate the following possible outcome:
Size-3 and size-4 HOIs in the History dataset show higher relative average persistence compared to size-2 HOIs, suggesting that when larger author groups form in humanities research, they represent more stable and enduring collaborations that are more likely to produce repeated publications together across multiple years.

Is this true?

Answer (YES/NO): NO